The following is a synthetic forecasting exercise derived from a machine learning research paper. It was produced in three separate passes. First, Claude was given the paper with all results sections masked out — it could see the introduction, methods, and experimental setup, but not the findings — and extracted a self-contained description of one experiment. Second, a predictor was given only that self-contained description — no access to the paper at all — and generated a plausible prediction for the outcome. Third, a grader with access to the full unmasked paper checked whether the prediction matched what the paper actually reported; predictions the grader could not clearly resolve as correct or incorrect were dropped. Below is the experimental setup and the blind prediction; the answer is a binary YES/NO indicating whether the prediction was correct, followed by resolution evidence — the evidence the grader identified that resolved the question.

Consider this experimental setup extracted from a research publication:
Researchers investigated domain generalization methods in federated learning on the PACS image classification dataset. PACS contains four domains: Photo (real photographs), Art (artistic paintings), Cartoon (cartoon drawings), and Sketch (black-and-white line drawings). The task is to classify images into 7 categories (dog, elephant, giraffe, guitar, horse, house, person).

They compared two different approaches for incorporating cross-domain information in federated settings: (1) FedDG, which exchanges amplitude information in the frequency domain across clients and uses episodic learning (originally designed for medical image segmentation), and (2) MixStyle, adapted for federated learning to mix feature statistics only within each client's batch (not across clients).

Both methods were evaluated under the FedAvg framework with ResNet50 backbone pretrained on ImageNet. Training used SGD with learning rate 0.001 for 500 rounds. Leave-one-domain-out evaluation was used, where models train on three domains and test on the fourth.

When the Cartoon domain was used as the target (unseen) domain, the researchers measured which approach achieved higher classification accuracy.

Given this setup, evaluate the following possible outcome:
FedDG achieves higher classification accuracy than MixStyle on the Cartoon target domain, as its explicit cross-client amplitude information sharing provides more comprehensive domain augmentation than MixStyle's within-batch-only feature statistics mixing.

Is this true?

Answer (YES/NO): NO